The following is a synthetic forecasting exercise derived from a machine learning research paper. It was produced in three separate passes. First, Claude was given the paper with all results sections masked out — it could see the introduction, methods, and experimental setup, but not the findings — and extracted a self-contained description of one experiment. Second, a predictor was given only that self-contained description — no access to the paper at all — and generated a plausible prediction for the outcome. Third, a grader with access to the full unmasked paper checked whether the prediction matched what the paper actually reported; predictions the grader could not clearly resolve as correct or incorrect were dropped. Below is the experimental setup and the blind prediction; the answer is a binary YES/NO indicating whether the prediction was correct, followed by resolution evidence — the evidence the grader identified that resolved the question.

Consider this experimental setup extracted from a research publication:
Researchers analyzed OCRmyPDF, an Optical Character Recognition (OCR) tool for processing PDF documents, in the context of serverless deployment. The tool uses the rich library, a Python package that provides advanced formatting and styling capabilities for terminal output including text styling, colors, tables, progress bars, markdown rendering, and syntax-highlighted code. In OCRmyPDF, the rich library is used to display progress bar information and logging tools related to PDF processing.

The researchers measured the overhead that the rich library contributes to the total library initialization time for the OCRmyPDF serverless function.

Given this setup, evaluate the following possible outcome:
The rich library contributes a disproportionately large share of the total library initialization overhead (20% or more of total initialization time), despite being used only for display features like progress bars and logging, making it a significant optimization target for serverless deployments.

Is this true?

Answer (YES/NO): NO